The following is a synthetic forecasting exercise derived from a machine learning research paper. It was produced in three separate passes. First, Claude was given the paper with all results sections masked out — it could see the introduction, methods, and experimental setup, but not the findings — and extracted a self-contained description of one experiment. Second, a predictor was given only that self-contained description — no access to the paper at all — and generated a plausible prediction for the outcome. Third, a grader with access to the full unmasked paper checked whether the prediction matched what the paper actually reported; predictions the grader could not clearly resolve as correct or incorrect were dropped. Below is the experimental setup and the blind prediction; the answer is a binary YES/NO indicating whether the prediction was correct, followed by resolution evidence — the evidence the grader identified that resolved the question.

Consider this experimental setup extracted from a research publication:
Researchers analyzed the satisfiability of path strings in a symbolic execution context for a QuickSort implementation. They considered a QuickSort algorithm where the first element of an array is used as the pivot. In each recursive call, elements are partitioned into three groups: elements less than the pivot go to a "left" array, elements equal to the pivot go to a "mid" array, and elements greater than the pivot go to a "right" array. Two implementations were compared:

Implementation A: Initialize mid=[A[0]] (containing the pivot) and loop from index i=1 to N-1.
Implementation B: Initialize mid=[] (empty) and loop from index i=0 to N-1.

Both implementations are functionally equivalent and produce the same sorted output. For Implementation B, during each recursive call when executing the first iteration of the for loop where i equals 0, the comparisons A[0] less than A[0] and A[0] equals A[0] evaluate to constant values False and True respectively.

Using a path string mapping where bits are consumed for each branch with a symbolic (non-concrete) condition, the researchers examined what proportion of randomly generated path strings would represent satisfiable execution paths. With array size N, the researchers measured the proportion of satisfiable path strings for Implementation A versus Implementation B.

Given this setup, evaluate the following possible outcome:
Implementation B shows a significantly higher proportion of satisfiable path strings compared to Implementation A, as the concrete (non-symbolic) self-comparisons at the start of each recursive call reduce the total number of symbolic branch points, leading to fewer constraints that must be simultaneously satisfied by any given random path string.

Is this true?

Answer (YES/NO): NO